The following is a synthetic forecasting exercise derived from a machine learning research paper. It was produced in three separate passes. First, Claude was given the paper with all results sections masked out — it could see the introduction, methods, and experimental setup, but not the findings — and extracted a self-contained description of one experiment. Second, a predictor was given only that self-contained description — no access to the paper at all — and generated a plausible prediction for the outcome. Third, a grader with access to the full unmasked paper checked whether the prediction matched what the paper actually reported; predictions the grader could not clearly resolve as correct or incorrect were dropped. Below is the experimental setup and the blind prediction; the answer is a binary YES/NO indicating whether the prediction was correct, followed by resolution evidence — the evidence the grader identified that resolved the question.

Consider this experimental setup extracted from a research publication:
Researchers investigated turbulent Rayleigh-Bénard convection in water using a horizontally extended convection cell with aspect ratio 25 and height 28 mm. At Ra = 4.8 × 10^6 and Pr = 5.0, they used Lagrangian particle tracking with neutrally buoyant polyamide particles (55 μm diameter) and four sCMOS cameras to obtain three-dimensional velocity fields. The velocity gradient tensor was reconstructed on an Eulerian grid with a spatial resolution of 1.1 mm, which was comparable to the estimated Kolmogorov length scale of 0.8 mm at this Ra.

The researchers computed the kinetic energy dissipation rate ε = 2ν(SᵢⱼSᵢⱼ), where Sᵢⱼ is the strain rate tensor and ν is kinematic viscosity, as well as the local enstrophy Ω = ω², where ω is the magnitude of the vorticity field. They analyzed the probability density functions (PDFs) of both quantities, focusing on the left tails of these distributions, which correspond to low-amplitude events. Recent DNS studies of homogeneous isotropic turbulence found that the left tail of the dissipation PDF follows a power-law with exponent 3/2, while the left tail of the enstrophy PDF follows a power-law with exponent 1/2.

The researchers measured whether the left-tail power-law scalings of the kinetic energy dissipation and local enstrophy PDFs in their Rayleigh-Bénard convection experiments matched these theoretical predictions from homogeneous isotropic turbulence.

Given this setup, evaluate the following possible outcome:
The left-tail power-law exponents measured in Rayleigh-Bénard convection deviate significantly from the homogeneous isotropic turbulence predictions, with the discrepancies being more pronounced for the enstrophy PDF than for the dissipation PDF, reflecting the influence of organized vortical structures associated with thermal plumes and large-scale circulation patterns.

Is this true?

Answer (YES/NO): NO